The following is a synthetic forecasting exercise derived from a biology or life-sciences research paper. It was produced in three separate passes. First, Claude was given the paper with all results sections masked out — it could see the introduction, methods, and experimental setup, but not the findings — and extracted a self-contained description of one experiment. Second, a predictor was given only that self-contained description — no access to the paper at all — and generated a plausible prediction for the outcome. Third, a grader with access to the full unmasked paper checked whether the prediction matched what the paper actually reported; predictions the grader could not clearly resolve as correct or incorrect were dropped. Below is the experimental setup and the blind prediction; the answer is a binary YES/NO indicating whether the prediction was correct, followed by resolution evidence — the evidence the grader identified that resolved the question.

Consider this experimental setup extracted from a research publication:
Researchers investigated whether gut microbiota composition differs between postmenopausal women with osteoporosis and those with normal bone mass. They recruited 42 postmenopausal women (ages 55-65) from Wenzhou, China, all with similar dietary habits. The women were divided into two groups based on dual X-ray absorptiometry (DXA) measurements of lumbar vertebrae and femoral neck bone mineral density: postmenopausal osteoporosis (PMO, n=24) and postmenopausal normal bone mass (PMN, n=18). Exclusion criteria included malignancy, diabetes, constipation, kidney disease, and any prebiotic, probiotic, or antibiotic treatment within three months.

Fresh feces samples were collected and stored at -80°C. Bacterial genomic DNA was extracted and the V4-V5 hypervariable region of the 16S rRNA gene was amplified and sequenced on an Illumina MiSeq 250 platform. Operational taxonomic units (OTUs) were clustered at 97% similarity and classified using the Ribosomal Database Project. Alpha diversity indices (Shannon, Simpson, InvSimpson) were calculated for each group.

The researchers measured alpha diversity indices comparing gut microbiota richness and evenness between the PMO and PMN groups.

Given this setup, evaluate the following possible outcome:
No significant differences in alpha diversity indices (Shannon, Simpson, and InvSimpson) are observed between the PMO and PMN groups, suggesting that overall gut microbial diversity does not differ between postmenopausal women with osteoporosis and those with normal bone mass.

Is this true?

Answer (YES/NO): YES